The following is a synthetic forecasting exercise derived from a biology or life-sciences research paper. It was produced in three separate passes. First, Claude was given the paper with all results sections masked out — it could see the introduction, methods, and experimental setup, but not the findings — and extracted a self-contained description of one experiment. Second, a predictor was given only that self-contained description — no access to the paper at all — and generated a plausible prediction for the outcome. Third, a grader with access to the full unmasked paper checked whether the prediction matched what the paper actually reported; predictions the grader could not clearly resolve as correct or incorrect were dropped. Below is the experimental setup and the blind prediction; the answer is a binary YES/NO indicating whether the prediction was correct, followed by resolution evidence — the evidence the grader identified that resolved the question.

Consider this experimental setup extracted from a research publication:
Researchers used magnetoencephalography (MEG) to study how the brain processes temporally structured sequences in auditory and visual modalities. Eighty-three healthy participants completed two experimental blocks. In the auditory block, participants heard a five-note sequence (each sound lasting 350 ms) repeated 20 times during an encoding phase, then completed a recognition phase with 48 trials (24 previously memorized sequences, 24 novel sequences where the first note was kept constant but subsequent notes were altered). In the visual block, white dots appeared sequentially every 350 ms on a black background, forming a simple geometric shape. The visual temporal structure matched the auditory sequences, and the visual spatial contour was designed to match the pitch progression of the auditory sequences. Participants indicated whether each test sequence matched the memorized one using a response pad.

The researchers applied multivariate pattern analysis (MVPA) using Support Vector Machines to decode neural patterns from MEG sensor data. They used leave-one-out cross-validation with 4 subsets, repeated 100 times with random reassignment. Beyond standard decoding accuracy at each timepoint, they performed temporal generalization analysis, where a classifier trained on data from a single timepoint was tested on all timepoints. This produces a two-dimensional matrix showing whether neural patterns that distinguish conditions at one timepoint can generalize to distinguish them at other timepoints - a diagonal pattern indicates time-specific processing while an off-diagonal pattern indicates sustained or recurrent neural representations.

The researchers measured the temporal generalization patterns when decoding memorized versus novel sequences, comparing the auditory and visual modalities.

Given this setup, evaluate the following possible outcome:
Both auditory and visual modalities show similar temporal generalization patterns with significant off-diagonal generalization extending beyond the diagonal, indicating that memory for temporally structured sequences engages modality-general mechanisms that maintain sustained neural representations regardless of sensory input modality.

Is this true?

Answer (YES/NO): NO